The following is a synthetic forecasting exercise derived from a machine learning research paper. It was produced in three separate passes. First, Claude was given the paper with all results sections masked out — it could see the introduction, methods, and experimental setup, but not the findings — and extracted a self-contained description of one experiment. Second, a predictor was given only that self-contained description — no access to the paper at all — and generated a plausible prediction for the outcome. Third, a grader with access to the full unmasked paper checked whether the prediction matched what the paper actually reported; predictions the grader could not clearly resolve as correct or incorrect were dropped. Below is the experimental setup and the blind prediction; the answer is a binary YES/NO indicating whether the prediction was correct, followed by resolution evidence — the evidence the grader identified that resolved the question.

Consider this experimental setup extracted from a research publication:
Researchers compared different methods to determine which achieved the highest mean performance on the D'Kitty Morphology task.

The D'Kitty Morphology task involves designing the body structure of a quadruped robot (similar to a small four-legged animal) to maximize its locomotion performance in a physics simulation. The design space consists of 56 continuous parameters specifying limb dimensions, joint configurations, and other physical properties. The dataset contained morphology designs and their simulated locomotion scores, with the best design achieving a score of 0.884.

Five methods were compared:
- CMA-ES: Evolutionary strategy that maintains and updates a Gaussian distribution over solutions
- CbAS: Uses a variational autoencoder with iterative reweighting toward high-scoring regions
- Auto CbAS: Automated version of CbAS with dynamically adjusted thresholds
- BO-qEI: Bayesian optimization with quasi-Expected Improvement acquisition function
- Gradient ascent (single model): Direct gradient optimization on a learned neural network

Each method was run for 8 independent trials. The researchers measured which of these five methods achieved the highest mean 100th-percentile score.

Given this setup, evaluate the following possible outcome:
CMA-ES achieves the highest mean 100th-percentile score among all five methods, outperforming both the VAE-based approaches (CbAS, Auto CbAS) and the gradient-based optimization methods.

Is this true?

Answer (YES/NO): NO